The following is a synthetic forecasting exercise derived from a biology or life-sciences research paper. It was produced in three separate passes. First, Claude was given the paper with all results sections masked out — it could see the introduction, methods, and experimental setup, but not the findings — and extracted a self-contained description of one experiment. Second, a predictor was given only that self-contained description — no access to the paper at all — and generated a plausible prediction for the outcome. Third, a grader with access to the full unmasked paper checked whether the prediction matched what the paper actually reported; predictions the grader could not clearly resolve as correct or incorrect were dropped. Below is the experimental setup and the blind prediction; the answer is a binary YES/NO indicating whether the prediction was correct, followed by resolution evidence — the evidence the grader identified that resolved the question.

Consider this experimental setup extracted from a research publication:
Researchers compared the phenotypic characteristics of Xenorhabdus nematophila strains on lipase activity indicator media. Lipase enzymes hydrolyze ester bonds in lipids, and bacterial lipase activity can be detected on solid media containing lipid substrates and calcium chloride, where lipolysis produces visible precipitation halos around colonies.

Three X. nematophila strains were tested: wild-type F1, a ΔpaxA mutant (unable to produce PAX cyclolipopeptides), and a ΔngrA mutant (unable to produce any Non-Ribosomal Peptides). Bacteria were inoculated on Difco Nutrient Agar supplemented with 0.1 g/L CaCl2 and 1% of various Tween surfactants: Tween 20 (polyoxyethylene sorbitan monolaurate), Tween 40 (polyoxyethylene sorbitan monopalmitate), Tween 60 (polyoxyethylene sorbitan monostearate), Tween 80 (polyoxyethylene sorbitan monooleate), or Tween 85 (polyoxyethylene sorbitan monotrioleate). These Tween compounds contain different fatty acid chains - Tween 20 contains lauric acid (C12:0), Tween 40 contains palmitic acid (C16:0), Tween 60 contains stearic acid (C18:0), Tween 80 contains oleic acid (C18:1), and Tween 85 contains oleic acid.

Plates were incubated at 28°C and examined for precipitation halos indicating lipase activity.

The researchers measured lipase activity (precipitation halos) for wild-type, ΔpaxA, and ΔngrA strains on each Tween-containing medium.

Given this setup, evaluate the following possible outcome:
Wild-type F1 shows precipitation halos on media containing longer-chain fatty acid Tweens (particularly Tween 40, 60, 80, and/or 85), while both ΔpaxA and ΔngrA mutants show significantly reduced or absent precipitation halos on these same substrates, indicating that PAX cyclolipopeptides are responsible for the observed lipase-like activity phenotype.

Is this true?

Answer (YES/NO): NO